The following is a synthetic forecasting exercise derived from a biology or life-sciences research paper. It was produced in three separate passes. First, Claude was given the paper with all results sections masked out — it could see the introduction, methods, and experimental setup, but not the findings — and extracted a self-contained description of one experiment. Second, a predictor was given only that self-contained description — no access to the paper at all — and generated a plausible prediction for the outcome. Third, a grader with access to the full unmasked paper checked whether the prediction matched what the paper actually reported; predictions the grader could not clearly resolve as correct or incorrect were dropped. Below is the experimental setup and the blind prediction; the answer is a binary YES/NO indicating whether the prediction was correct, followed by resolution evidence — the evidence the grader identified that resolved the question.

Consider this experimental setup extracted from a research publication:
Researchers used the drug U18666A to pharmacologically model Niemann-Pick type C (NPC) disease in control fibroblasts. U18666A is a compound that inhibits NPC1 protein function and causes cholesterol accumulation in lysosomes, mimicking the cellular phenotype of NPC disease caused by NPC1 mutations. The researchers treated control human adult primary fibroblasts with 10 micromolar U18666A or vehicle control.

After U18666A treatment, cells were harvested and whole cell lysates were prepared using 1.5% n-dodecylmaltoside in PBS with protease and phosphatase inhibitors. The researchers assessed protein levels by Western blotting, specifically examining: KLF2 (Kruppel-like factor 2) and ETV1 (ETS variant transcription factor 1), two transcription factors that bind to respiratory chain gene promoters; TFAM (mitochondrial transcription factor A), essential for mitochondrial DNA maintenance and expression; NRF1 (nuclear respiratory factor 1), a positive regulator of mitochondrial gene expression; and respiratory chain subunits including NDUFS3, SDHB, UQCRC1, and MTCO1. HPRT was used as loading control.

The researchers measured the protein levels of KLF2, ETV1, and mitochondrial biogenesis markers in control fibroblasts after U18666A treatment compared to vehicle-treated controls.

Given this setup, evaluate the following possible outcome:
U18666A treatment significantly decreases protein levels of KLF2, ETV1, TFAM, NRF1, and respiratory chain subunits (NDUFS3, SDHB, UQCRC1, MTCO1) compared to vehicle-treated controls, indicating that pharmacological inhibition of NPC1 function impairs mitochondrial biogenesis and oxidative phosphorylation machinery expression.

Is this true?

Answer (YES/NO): NO